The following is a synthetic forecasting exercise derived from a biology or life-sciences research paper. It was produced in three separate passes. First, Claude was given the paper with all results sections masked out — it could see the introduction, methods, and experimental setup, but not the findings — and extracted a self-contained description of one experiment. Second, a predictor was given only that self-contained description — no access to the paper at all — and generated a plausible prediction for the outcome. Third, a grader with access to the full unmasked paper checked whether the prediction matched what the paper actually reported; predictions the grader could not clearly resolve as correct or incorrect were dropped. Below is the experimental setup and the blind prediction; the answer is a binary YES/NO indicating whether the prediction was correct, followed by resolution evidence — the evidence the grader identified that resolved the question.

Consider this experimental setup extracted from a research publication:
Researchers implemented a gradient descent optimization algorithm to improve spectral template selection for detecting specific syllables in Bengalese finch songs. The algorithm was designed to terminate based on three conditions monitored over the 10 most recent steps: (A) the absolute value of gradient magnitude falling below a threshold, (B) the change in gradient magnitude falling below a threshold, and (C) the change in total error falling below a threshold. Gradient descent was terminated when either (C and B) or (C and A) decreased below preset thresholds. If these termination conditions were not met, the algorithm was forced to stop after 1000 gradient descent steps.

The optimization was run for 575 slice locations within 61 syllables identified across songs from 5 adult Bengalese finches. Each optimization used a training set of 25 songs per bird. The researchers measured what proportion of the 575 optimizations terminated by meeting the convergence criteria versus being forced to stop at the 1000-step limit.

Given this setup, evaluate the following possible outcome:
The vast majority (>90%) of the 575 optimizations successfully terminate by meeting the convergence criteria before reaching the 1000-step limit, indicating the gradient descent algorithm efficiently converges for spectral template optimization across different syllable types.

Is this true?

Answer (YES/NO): NO